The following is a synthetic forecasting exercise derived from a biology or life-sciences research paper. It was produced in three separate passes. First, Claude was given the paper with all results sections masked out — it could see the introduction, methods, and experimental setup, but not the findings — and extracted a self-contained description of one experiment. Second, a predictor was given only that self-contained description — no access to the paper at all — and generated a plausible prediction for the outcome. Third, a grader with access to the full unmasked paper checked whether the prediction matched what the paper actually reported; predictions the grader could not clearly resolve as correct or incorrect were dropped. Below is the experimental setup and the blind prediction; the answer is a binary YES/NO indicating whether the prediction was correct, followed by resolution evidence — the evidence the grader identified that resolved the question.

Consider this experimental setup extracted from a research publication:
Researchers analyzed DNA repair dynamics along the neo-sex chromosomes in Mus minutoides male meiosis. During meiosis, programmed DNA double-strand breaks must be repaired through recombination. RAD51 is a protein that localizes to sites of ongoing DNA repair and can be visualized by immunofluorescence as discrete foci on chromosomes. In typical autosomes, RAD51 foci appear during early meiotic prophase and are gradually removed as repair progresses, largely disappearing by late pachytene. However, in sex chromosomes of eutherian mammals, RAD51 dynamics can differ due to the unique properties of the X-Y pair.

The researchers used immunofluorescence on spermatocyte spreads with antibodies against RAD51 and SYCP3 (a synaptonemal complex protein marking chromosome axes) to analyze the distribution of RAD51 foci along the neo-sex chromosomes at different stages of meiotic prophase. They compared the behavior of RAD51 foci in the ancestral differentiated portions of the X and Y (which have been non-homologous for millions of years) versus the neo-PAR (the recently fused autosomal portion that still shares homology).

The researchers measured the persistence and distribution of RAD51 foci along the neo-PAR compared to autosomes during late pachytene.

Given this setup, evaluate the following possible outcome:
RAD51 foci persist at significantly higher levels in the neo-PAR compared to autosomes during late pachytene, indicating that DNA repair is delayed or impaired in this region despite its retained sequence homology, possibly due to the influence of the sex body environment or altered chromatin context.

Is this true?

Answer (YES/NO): NO